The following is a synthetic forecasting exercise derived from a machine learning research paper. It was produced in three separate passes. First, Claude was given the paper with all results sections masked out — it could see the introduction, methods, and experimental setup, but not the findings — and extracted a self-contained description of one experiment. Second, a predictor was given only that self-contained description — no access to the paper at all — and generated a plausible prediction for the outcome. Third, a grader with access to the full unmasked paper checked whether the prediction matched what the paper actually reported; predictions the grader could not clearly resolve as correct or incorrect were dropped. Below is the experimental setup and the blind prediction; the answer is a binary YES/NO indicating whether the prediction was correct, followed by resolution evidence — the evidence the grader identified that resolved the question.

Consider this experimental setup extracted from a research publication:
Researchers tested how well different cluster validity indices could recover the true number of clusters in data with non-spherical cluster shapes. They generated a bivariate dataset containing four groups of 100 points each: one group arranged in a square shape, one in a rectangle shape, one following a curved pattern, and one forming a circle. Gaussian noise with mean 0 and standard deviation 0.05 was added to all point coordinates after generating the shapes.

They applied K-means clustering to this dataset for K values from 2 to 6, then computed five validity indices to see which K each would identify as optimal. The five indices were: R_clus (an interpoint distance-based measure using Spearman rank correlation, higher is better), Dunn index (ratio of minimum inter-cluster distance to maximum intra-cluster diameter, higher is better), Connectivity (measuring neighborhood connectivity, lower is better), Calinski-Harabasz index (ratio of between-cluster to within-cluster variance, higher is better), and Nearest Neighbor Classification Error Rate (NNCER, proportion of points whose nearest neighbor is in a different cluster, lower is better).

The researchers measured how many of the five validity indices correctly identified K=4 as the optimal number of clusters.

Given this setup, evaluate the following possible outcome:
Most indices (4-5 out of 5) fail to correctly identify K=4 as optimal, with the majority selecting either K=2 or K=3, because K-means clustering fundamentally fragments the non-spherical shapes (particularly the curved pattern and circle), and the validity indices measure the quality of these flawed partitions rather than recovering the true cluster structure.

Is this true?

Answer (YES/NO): NO